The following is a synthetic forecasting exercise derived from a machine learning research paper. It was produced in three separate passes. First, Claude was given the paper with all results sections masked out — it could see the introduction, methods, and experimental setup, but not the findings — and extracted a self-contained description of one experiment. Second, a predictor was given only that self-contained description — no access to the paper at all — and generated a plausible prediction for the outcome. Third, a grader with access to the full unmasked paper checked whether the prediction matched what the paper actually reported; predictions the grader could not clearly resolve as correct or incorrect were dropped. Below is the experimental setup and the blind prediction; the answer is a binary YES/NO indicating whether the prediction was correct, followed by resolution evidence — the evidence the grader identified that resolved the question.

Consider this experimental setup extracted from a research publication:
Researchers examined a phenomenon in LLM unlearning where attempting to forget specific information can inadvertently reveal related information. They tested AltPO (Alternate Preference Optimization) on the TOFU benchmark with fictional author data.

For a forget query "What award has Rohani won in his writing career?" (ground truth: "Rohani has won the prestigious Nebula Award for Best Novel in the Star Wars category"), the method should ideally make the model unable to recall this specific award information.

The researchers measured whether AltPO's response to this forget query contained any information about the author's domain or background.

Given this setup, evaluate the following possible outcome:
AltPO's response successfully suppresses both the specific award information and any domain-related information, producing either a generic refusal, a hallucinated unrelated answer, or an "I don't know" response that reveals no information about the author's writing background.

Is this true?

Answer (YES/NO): NO